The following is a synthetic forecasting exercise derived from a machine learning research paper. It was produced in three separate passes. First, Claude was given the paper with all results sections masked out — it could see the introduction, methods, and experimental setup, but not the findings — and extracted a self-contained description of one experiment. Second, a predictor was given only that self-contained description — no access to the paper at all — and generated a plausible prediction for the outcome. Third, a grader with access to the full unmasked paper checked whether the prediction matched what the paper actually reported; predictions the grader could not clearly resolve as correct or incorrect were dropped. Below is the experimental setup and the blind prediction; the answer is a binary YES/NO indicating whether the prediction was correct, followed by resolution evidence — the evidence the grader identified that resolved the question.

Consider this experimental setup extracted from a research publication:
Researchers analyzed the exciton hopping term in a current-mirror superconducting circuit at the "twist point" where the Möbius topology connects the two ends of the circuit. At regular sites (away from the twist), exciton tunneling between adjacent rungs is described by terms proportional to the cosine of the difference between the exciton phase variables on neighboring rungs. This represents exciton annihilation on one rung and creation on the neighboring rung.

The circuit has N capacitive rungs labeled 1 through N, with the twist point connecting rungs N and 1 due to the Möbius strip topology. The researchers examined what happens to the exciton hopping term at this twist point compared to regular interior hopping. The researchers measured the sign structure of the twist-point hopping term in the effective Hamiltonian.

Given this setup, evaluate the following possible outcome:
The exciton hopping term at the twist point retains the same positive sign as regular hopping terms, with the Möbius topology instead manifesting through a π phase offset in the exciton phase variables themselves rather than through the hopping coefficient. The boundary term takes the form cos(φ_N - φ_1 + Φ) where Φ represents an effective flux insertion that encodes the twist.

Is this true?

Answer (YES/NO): NO